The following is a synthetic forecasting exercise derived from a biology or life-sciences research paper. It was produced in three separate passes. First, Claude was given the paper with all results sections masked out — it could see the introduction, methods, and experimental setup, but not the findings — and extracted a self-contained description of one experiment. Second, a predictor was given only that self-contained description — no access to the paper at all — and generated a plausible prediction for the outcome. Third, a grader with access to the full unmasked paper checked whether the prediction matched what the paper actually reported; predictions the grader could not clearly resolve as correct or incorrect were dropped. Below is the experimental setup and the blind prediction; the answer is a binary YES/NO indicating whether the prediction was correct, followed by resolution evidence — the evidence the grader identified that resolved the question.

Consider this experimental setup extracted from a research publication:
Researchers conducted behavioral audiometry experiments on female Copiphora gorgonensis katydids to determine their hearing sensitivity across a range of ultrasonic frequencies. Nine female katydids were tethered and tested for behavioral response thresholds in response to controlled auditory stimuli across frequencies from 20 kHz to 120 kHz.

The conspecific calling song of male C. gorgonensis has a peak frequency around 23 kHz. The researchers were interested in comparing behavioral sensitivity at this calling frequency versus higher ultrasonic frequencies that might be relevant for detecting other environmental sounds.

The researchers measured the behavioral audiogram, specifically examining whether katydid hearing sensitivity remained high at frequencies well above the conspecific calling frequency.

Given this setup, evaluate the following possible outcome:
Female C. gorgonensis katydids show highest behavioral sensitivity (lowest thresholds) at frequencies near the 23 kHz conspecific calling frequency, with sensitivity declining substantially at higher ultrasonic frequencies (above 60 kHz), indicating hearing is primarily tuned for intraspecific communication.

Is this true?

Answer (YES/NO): NO